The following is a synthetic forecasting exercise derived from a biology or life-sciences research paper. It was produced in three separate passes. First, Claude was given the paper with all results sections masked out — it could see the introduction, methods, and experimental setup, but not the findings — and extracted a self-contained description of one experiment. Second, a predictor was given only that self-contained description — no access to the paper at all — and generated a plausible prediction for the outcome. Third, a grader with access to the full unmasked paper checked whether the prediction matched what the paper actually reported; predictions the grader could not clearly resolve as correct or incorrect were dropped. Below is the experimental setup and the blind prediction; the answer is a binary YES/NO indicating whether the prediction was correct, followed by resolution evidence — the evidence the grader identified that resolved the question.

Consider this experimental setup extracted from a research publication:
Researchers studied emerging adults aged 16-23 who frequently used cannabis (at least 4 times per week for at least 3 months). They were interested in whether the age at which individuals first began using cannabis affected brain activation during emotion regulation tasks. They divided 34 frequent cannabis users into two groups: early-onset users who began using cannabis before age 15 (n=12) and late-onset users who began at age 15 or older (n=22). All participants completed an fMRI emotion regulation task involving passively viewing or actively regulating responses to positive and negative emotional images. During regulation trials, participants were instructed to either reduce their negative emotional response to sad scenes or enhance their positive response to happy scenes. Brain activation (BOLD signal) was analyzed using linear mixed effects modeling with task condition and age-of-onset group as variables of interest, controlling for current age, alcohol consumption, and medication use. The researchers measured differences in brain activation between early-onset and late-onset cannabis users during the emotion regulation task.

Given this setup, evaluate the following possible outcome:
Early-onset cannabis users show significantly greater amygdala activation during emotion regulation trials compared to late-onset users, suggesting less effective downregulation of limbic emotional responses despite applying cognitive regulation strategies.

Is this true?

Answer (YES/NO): NO